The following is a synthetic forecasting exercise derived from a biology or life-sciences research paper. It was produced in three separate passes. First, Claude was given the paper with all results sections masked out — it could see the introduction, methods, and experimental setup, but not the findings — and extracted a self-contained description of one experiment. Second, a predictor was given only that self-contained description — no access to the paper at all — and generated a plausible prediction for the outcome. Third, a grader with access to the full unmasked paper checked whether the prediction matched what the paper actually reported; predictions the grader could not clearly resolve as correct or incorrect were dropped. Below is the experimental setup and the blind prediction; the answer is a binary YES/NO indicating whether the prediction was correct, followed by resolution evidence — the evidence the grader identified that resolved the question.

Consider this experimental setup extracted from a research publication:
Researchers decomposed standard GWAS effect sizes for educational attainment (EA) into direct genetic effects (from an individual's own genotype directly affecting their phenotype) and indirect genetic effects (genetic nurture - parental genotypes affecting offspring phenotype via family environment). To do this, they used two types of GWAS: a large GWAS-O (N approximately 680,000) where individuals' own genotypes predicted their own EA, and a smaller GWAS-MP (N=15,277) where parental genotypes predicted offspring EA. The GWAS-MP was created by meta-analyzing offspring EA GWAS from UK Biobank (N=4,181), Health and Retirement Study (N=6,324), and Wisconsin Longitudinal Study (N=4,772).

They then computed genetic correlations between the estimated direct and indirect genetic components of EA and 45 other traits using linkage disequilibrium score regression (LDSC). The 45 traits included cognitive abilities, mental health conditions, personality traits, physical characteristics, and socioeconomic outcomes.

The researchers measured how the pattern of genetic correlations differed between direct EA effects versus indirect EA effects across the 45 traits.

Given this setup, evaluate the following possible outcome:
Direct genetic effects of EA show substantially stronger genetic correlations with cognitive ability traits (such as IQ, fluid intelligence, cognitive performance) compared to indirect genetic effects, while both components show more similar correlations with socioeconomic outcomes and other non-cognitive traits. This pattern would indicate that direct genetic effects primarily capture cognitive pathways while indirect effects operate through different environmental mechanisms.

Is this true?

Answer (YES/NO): NO